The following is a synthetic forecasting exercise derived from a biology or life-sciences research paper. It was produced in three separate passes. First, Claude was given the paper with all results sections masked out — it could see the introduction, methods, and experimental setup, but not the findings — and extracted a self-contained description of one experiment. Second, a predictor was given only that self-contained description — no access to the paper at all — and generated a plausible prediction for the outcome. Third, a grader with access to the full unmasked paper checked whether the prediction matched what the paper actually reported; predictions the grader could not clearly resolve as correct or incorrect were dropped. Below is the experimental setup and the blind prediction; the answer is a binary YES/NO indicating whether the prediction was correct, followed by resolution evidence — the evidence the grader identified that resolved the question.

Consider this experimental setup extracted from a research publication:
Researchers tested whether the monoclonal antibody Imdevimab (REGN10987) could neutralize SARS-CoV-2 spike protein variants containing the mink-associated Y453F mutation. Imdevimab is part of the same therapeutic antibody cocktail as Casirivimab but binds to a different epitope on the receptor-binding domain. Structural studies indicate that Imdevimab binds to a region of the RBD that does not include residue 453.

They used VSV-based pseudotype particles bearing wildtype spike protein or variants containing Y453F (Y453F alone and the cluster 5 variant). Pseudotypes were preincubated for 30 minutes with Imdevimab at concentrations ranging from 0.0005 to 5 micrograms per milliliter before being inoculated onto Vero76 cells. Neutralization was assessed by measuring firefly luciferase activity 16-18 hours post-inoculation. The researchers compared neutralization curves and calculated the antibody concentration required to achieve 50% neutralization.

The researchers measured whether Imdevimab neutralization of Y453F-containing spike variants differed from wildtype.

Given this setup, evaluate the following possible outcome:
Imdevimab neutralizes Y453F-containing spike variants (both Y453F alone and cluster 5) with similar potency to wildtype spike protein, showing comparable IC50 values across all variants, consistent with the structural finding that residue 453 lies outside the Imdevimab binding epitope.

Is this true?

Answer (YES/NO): YES